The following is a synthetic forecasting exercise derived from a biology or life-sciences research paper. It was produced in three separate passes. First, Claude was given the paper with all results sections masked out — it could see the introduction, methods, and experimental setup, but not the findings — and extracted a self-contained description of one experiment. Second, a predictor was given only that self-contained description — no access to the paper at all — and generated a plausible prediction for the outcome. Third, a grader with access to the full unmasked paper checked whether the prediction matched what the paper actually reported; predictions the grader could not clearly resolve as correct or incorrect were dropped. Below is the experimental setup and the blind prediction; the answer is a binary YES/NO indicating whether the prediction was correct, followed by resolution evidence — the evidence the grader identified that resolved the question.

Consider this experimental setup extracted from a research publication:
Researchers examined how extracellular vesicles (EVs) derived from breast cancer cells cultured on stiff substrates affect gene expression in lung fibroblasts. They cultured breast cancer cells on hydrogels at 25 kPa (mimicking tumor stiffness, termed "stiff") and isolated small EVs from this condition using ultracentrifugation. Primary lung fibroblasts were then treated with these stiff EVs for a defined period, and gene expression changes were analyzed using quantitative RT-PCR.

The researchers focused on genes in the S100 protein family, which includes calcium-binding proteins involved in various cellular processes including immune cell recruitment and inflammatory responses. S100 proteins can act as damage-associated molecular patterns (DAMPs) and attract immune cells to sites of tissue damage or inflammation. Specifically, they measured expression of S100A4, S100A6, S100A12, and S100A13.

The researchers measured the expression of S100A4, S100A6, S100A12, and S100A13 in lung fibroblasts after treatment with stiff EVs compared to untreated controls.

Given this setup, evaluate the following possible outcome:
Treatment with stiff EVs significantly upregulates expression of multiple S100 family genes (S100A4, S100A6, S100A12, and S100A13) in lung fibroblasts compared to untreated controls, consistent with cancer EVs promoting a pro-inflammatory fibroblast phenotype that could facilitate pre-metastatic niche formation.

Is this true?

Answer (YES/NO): NO